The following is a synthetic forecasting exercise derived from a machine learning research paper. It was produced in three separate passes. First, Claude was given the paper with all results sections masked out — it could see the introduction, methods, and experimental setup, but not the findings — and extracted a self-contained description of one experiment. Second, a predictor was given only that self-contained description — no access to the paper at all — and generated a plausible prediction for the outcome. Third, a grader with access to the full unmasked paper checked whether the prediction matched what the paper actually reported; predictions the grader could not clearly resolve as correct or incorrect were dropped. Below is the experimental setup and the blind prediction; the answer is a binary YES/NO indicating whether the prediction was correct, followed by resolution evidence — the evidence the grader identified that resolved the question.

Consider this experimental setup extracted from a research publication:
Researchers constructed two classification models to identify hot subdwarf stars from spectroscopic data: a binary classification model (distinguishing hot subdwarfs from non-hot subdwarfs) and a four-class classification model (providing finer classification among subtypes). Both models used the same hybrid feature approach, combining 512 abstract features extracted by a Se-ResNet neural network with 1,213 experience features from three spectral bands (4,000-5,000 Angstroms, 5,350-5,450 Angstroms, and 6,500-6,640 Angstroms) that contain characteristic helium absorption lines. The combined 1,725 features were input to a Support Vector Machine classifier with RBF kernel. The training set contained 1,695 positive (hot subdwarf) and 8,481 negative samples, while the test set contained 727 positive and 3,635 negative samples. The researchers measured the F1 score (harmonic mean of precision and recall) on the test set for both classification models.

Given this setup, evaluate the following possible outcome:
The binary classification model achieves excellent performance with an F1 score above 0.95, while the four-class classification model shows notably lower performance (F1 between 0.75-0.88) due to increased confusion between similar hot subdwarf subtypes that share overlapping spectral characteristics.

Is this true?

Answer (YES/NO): NO